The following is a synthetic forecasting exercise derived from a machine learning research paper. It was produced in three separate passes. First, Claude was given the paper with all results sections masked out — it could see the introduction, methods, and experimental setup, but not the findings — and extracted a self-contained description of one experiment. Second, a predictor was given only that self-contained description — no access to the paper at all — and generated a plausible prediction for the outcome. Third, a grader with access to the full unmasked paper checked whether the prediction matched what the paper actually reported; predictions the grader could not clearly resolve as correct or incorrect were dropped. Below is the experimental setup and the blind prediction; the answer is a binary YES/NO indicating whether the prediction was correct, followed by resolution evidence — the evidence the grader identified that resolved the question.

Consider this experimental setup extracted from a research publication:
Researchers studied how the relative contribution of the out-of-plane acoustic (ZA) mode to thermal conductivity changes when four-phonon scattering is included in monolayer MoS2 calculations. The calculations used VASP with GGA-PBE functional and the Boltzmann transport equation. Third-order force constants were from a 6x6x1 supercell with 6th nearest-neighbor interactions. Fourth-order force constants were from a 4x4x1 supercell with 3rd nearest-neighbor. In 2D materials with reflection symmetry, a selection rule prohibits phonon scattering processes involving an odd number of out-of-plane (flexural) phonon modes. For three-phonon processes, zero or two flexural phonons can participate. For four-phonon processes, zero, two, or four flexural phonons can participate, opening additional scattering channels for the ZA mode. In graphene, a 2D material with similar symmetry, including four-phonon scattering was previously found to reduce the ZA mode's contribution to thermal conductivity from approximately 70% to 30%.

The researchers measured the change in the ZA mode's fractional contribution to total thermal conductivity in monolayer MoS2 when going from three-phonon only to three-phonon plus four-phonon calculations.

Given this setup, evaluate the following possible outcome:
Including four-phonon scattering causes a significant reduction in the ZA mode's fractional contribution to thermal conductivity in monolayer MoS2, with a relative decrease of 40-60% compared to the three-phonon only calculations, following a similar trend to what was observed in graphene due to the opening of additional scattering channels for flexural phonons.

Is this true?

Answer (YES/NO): NO